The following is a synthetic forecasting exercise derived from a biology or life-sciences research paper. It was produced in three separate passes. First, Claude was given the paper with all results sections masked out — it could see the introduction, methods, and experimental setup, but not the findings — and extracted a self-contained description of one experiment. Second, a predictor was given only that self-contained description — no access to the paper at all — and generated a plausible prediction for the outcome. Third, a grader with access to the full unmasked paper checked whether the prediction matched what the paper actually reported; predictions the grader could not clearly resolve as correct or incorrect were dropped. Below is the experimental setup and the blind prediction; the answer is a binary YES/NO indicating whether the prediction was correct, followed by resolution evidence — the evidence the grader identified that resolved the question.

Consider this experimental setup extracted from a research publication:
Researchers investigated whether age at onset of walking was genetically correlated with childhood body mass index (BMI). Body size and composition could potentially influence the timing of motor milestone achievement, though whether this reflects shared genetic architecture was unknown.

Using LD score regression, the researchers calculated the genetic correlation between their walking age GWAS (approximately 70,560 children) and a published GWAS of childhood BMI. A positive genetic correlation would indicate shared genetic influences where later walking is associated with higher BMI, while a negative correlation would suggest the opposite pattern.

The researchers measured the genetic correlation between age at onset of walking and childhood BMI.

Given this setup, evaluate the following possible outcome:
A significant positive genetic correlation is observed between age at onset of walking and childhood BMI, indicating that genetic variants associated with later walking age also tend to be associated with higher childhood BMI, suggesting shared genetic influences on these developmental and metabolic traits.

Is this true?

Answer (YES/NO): NO